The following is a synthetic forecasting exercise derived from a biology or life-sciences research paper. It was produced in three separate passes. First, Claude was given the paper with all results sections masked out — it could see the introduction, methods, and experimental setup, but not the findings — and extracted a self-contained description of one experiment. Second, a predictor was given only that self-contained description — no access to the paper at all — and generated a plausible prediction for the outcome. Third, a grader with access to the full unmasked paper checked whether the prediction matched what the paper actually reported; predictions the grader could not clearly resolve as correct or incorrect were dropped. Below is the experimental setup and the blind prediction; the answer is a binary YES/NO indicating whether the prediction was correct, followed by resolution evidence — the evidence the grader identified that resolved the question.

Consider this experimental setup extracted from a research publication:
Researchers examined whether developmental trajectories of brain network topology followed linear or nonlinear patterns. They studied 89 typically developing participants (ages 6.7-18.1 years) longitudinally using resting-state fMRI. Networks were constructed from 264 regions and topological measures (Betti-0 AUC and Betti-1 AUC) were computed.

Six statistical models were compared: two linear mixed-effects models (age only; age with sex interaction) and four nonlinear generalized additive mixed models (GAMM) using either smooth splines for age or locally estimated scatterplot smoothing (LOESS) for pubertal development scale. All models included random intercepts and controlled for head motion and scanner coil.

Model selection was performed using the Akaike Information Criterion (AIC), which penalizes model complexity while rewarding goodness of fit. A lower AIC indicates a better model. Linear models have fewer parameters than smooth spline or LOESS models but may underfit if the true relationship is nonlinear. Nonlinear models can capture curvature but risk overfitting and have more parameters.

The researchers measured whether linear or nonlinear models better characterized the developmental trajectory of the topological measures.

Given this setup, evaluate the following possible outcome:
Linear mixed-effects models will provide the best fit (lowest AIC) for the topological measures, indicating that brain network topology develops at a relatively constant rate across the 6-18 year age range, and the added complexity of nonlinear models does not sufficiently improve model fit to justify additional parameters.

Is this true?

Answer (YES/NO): NO